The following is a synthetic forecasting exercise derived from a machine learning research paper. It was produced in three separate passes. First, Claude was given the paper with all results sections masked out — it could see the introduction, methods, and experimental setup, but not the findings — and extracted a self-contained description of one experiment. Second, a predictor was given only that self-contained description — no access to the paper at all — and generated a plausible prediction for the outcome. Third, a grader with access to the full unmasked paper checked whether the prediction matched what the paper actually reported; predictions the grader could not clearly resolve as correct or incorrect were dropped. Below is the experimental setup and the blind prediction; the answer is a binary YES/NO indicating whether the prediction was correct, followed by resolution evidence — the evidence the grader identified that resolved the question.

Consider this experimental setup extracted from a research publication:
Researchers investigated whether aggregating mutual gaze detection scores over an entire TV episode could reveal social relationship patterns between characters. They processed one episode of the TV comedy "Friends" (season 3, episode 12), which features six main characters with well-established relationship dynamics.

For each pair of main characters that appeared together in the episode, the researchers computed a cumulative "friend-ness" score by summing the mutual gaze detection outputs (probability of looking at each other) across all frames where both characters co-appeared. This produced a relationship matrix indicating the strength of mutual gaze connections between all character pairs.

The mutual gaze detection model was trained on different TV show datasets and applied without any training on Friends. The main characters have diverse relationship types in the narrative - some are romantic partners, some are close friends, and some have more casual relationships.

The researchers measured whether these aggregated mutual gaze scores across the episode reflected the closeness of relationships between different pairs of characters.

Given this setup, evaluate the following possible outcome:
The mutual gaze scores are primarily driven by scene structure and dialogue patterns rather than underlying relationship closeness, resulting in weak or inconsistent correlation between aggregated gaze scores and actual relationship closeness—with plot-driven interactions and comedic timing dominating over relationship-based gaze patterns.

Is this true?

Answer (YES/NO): NO